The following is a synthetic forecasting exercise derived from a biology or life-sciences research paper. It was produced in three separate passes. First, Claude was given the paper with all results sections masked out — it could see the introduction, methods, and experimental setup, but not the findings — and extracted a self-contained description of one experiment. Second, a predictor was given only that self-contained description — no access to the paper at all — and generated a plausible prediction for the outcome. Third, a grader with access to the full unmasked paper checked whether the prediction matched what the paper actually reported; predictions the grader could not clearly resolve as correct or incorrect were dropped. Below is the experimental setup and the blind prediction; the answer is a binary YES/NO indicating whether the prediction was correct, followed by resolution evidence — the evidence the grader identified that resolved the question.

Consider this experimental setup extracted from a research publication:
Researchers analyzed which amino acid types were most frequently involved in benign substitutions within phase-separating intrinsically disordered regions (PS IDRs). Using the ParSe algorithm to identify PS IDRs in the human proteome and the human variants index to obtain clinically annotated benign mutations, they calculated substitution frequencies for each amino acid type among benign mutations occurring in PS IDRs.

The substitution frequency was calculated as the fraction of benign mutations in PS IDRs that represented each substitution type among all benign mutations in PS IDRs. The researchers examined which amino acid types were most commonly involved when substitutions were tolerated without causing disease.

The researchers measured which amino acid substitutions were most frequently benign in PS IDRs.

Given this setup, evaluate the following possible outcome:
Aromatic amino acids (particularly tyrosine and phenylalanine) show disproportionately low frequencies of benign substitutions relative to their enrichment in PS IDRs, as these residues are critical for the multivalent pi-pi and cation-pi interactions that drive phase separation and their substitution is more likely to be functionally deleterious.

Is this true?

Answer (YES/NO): YES